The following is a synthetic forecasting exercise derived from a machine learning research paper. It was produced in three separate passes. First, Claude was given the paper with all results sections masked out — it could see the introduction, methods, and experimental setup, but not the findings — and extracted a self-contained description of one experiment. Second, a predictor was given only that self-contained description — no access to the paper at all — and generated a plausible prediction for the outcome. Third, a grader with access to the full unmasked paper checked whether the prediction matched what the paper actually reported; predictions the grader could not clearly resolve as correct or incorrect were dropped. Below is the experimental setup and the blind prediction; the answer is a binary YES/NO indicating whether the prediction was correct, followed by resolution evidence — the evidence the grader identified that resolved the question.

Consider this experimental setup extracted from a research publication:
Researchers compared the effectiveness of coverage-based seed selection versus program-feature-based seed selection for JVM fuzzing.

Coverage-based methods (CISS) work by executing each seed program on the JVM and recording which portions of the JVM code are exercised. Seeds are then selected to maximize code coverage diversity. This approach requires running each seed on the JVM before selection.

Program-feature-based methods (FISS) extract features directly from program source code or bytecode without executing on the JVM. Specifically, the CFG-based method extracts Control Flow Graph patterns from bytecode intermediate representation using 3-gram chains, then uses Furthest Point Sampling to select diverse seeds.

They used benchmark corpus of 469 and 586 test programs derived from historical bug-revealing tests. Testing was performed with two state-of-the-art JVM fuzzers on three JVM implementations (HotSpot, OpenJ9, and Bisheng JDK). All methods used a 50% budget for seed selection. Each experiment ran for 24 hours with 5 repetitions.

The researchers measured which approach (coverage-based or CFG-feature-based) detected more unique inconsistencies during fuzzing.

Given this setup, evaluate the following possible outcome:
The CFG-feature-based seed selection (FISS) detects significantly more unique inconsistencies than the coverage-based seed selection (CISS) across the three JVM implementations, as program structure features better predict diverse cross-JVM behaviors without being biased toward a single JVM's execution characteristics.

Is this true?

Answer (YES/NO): YES